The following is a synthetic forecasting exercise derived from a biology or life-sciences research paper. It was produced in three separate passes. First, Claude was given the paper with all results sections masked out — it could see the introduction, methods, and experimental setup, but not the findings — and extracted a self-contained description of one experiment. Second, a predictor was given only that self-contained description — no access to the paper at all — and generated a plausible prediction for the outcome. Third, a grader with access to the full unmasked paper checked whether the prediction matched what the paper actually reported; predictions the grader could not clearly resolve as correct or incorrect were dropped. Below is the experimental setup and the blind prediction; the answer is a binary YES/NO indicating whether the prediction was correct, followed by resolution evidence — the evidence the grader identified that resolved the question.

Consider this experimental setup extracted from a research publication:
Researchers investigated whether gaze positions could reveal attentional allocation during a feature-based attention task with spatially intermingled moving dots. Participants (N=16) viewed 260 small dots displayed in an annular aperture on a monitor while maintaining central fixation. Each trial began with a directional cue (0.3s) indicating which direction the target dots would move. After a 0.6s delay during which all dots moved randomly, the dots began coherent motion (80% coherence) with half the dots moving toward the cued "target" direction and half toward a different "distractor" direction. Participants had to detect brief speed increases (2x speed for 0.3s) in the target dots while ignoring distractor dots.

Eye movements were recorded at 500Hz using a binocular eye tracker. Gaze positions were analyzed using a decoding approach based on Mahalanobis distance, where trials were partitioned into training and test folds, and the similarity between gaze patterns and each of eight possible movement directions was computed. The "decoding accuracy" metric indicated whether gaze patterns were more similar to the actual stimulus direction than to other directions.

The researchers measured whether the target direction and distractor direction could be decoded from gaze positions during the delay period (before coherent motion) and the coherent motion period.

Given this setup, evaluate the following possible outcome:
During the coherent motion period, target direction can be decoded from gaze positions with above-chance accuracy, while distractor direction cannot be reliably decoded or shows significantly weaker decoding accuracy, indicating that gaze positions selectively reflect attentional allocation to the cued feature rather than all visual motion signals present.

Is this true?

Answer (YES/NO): YES